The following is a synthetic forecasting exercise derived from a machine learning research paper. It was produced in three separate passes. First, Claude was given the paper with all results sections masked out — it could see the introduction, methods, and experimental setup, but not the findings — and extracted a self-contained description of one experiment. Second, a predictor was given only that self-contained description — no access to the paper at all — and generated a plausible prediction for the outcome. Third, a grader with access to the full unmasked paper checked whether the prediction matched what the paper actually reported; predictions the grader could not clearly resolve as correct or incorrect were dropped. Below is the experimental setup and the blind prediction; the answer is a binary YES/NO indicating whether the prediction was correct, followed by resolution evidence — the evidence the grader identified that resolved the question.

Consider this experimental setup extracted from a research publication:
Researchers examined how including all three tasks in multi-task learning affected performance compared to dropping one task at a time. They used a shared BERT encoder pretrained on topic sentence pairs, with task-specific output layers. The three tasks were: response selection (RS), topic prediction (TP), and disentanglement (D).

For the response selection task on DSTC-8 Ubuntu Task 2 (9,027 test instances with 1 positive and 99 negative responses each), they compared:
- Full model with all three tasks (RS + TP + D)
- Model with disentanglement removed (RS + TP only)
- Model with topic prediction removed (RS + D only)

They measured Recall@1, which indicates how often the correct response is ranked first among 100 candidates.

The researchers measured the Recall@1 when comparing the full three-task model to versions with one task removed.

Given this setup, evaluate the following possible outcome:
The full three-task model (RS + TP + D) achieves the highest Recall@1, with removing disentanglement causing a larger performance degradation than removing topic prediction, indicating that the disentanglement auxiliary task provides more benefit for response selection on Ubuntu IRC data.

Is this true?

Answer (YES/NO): YES